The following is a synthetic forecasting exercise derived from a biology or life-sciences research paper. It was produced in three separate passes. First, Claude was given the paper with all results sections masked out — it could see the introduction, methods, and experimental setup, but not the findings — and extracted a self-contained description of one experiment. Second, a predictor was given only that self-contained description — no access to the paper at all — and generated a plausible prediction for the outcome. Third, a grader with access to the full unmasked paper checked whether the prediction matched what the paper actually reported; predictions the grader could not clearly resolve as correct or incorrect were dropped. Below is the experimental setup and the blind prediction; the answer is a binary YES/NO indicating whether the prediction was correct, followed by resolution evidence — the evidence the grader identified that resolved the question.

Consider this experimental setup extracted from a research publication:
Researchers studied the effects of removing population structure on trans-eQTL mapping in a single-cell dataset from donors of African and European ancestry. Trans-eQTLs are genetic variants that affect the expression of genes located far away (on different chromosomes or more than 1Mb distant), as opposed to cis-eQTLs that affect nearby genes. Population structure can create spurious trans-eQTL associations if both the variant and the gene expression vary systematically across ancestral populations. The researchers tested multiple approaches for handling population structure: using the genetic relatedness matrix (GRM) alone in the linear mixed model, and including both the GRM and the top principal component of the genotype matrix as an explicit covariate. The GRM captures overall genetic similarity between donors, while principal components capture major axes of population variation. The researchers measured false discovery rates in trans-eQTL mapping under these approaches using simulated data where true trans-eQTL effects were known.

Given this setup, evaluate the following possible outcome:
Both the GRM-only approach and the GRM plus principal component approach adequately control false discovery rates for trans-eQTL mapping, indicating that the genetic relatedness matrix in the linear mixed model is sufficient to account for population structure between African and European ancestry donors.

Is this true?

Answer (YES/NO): NO